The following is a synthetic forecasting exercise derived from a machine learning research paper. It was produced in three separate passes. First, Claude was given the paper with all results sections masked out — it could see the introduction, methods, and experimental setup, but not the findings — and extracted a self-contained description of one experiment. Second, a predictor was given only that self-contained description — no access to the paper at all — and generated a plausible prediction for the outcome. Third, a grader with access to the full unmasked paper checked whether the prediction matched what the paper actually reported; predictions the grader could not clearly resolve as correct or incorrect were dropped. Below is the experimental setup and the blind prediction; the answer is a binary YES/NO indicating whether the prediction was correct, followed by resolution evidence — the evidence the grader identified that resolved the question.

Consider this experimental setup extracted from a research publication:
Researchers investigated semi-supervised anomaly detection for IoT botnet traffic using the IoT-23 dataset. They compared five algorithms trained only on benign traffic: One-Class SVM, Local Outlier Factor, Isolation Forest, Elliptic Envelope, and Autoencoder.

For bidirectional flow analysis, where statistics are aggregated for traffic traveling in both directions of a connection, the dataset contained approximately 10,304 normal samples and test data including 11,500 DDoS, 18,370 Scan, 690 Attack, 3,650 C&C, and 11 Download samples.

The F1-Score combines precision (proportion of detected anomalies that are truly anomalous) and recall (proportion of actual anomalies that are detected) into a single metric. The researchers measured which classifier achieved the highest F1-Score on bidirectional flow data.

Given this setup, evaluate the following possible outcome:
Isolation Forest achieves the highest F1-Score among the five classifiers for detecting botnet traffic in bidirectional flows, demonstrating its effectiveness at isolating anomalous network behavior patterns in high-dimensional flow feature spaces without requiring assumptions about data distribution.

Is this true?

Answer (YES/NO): NO